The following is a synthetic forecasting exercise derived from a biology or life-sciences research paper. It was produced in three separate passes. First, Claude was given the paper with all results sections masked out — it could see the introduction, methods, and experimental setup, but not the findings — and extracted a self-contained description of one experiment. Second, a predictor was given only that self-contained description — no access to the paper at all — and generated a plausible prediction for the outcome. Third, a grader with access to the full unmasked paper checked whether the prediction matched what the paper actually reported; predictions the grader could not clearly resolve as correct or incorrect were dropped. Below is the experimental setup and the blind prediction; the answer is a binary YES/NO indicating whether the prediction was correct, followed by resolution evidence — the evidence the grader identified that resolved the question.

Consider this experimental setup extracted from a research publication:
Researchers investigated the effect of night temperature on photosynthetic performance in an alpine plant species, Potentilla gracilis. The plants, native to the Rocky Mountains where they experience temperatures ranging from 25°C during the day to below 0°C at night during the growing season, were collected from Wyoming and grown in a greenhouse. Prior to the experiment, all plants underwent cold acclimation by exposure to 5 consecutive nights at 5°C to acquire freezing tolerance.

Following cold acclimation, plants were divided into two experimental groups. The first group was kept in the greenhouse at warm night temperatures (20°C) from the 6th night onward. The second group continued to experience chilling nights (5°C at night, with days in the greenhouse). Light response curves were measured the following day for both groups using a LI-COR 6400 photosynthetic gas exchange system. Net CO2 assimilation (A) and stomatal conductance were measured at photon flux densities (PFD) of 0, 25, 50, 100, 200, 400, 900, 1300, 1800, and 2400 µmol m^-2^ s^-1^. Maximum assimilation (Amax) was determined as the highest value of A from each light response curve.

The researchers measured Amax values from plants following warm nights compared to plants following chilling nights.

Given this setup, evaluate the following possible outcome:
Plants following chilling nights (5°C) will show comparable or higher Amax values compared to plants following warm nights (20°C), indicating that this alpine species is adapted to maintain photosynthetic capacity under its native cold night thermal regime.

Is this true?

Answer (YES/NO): NO